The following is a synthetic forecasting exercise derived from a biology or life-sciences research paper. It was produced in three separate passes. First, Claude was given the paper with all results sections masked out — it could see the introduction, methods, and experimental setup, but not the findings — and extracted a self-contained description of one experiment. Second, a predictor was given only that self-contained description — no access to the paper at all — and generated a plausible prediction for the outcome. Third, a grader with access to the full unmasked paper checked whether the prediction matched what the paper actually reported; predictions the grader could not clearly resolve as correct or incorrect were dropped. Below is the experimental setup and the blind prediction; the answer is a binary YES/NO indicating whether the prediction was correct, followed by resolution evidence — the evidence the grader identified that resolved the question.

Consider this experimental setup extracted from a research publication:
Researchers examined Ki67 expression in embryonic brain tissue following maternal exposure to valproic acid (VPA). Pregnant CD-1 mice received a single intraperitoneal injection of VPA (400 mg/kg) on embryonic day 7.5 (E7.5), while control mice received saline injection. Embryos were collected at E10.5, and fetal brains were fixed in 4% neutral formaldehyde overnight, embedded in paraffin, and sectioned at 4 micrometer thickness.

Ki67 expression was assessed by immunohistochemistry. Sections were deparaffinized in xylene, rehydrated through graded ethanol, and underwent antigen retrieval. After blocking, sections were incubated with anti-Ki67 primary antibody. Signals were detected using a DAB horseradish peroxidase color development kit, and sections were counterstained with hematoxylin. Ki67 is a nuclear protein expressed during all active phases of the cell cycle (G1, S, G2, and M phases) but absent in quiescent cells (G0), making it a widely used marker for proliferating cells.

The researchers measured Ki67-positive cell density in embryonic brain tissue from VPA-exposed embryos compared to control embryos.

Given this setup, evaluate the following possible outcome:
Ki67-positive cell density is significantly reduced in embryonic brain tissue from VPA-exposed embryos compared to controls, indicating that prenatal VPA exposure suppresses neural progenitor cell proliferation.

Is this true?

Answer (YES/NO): YES